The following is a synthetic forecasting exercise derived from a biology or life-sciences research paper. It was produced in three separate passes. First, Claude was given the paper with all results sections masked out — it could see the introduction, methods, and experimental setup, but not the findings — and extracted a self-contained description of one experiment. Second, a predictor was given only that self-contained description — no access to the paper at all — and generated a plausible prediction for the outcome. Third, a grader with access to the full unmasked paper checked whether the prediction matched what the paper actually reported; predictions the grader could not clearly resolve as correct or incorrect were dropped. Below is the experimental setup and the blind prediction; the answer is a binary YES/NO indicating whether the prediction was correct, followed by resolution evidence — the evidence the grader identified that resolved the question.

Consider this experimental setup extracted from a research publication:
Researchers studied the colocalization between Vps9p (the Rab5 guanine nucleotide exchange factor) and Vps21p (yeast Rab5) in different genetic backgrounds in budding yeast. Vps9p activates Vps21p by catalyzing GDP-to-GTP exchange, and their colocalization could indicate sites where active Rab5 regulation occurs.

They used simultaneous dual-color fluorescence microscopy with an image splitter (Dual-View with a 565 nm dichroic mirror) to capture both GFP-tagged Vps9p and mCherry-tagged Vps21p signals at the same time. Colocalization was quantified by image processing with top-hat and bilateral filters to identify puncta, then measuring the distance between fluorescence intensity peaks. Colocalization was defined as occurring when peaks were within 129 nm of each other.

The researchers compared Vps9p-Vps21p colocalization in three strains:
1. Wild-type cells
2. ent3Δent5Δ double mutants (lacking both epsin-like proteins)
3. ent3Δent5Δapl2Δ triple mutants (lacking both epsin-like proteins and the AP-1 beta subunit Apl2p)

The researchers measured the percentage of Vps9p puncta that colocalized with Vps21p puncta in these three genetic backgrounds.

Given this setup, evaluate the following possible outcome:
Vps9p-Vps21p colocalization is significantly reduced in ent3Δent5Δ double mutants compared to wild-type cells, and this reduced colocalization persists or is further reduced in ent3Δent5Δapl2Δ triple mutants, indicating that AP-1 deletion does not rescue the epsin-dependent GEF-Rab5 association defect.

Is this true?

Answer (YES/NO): YES